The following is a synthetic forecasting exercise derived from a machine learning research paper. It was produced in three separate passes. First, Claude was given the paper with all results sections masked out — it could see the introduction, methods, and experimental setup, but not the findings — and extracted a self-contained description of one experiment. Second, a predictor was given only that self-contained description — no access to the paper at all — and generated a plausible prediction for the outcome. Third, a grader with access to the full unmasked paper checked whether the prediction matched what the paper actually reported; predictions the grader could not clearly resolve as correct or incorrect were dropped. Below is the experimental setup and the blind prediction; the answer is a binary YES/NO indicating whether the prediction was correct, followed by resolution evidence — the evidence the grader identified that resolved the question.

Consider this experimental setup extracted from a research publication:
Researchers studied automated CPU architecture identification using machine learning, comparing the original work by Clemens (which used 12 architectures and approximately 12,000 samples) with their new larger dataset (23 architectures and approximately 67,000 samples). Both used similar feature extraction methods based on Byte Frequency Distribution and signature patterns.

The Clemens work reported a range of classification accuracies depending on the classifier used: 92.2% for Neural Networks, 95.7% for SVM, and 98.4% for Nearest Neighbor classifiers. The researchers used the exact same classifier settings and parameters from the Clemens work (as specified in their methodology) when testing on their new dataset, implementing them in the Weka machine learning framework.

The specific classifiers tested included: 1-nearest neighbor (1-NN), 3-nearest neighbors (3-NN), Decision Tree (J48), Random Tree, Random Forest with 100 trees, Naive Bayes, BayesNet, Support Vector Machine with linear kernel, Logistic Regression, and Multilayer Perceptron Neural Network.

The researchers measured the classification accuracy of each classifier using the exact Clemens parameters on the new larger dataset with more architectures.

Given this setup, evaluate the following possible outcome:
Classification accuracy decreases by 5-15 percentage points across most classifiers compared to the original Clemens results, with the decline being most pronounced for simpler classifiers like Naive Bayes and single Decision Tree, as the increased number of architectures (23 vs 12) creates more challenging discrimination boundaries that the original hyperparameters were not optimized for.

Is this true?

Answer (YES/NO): NO